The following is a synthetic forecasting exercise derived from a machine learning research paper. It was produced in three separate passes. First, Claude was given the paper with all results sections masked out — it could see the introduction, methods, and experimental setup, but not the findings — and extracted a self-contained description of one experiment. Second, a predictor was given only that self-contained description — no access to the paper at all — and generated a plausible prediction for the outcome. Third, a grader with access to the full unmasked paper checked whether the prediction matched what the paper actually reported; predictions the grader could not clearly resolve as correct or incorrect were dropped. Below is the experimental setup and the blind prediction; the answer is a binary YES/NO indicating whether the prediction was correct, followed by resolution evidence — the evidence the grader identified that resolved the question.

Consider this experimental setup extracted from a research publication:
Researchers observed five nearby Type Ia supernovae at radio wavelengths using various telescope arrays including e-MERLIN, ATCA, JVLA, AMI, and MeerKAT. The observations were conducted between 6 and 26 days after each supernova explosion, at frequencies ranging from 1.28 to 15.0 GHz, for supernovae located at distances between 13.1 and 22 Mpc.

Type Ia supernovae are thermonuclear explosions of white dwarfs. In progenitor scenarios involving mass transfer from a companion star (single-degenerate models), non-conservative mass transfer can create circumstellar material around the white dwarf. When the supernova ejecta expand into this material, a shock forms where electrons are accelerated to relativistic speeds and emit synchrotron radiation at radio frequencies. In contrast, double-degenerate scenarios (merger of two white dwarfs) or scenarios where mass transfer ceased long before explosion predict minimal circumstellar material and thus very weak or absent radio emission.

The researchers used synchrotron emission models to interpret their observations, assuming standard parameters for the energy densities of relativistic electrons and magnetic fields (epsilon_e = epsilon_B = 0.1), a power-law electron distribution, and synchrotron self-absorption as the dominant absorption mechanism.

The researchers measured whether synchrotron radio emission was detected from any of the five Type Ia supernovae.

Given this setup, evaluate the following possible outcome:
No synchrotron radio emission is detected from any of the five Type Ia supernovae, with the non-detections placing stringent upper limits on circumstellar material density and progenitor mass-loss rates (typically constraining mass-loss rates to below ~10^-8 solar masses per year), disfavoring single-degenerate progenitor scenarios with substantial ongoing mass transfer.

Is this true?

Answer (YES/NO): YES